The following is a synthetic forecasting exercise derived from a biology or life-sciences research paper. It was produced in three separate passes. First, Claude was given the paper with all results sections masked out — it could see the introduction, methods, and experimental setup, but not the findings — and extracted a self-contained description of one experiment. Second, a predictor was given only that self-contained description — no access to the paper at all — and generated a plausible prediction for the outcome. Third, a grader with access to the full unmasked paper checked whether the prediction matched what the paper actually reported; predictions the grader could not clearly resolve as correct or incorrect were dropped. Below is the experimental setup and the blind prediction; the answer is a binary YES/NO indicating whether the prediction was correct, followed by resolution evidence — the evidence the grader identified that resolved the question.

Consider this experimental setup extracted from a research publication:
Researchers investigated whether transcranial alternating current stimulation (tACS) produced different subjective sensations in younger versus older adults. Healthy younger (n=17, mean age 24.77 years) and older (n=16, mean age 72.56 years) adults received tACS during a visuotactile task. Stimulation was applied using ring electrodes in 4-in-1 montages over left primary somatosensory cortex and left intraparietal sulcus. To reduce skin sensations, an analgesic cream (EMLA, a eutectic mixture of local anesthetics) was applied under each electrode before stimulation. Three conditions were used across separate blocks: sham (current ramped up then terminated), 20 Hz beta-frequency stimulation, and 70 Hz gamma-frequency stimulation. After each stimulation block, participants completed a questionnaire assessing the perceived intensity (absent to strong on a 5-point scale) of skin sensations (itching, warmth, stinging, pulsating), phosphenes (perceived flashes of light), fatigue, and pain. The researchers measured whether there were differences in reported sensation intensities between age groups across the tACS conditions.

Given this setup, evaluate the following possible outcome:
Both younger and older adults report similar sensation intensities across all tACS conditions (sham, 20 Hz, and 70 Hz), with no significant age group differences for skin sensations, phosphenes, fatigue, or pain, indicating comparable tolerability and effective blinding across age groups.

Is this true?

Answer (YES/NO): NO